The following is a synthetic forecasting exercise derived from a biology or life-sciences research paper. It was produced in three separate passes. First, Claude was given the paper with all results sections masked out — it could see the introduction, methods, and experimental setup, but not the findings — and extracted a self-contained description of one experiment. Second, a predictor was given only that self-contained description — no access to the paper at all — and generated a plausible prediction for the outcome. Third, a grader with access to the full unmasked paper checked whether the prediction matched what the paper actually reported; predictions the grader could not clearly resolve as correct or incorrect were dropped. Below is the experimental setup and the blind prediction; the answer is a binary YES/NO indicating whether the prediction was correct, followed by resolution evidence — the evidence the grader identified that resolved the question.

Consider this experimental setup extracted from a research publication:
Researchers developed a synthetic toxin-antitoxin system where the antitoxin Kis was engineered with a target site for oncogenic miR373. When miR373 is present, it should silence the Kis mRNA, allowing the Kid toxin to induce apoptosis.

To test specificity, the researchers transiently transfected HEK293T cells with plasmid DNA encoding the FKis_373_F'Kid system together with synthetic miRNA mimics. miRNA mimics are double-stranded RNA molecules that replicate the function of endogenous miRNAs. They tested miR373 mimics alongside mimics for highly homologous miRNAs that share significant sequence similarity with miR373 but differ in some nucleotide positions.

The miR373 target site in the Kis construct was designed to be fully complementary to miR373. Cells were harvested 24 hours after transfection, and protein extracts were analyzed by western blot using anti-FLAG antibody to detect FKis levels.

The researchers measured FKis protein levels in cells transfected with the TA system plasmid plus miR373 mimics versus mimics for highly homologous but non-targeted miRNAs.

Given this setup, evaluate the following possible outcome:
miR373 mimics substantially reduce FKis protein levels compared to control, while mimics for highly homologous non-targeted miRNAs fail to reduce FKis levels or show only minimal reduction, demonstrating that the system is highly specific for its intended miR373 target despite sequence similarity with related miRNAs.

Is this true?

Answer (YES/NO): YES